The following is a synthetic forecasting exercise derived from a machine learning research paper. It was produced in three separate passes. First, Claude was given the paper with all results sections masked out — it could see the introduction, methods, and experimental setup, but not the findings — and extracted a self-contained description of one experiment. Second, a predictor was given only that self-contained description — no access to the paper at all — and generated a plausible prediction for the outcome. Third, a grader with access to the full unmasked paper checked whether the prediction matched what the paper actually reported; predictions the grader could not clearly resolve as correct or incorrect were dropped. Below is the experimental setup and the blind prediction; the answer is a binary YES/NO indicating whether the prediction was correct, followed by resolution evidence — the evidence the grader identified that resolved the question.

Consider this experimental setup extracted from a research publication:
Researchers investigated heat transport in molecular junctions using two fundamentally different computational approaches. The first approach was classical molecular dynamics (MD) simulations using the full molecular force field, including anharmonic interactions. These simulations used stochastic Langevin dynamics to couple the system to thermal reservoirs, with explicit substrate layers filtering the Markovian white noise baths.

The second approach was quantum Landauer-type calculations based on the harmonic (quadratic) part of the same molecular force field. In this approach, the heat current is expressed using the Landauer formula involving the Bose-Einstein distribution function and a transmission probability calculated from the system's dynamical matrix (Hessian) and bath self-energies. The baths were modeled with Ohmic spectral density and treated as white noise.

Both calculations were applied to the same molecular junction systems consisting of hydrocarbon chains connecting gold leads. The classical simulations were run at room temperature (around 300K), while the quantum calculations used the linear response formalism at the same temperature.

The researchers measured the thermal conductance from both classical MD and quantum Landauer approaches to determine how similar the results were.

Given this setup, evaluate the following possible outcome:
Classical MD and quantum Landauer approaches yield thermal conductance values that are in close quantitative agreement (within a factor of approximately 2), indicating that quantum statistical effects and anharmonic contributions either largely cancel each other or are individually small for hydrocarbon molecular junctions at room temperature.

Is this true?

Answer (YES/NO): NO